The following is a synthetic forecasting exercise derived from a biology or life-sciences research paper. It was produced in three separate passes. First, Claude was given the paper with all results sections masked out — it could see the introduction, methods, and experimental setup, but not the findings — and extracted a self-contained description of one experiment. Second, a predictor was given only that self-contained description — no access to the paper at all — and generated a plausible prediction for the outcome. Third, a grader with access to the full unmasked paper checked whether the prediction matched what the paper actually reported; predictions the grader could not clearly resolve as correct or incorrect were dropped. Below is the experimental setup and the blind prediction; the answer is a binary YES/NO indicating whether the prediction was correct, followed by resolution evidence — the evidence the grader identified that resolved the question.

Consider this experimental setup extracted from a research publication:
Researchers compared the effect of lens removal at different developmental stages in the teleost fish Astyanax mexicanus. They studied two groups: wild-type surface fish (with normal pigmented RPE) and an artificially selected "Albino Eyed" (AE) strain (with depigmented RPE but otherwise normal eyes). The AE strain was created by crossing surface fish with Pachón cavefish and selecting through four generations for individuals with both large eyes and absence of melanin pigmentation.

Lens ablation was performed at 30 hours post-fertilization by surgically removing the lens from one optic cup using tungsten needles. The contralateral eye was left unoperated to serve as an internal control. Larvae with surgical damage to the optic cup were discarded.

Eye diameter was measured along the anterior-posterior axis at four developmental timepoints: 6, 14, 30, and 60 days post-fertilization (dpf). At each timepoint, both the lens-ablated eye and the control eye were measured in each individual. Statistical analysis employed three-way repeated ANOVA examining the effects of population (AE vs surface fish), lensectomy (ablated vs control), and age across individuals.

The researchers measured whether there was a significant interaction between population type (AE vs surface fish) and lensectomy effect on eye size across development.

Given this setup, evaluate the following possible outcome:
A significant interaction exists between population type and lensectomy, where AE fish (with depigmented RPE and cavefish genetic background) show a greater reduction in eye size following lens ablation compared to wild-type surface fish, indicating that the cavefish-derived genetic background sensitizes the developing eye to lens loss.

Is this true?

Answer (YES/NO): NO